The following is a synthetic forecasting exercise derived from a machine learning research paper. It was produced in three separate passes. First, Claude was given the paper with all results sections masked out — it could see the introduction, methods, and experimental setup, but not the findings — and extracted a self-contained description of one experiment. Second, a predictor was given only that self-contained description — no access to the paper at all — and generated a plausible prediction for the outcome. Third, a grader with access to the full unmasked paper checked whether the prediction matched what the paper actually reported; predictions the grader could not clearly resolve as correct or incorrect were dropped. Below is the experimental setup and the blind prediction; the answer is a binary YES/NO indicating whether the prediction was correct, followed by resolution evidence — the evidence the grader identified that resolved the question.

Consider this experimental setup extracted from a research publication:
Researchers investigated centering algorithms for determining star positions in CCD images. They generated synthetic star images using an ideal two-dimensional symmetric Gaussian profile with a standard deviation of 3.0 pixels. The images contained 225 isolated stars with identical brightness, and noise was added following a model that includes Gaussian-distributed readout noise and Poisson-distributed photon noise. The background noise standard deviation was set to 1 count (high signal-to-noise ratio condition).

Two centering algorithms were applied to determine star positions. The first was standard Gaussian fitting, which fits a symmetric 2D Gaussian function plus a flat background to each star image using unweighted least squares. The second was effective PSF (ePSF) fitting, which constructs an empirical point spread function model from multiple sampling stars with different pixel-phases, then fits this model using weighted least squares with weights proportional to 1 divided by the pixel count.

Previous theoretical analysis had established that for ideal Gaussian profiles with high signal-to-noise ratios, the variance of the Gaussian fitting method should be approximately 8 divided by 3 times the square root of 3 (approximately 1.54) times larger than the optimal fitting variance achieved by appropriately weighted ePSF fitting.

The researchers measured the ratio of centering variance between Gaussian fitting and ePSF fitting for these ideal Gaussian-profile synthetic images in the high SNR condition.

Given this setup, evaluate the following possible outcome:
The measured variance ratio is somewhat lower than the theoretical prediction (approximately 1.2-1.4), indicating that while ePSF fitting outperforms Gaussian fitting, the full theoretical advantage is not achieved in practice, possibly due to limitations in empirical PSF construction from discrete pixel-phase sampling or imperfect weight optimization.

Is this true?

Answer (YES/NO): NO